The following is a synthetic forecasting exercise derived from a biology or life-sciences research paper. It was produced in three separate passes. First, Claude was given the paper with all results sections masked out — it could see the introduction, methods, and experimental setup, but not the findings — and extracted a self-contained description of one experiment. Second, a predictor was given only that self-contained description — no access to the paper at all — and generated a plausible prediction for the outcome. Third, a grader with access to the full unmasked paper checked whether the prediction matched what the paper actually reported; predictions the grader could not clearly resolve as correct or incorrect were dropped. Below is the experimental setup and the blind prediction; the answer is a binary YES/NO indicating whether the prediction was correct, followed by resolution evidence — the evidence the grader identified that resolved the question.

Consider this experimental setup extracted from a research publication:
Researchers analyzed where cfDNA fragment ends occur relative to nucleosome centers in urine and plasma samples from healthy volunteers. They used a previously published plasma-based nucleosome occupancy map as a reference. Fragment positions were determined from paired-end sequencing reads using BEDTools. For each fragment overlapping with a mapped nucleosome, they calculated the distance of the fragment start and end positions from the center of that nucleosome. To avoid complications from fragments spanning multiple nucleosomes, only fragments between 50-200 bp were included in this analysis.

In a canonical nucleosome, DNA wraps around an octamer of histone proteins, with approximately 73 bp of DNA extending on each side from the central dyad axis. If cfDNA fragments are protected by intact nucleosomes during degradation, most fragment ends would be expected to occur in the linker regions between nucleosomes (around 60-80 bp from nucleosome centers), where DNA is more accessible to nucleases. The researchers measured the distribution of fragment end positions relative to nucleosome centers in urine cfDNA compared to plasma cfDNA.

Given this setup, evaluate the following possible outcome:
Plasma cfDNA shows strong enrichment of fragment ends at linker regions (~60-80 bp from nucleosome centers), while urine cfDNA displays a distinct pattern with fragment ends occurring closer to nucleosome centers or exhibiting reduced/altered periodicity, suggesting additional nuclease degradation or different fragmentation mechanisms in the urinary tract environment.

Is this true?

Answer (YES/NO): YES